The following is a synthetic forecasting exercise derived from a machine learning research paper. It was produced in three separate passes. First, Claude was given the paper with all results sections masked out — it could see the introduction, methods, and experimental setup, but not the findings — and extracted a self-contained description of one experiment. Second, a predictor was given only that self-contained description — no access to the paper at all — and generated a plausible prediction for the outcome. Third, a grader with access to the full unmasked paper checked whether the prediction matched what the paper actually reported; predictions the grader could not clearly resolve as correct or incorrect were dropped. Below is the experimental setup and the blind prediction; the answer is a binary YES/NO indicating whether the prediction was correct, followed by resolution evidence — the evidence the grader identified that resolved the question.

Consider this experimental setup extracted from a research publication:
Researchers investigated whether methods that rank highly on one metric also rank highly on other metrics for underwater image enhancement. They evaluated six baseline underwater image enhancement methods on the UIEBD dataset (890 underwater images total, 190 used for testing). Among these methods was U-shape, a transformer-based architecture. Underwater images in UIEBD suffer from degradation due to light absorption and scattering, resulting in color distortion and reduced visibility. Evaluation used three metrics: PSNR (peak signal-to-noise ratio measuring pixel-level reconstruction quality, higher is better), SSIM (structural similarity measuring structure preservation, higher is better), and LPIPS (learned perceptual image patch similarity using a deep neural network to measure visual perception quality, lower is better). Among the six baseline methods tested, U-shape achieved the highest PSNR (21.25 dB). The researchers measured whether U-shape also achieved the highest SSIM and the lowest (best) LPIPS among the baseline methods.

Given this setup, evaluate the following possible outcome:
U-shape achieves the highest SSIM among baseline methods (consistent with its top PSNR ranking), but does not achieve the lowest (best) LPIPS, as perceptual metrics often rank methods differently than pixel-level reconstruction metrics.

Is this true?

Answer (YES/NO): NO